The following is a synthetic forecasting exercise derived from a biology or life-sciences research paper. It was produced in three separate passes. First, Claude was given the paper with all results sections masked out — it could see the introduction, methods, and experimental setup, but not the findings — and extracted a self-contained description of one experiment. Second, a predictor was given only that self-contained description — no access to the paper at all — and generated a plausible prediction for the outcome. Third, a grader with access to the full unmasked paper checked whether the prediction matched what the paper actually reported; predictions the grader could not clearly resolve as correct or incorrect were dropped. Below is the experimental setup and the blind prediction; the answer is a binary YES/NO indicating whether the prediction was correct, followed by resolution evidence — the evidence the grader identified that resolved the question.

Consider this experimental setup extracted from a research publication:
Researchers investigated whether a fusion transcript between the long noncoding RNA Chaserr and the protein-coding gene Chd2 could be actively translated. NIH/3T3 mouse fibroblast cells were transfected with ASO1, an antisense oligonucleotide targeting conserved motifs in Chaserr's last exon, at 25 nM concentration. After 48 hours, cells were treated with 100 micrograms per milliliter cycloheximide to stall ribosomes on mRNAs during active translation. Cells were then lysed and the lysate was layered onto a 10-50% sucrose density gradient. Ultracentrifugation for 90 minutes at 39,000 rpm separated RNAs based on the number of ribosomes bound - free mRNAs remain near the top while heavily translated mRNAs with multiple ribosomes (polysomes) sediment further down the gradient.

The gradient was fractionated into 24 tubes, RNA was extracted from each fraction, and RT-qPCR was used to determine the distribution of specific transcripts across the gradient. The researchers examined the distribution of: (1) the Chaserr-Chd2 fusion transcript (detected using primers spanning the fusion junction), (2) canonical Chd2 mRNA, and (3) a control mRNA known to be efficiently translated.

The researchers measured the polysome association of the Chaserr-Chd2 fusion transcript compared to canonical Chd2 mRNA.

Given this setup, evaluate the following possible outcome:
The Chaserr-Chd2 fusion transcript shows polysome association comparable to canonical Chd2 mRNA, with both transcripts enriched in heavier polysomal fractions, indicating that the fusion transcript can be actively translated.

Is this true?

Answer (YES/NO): YES